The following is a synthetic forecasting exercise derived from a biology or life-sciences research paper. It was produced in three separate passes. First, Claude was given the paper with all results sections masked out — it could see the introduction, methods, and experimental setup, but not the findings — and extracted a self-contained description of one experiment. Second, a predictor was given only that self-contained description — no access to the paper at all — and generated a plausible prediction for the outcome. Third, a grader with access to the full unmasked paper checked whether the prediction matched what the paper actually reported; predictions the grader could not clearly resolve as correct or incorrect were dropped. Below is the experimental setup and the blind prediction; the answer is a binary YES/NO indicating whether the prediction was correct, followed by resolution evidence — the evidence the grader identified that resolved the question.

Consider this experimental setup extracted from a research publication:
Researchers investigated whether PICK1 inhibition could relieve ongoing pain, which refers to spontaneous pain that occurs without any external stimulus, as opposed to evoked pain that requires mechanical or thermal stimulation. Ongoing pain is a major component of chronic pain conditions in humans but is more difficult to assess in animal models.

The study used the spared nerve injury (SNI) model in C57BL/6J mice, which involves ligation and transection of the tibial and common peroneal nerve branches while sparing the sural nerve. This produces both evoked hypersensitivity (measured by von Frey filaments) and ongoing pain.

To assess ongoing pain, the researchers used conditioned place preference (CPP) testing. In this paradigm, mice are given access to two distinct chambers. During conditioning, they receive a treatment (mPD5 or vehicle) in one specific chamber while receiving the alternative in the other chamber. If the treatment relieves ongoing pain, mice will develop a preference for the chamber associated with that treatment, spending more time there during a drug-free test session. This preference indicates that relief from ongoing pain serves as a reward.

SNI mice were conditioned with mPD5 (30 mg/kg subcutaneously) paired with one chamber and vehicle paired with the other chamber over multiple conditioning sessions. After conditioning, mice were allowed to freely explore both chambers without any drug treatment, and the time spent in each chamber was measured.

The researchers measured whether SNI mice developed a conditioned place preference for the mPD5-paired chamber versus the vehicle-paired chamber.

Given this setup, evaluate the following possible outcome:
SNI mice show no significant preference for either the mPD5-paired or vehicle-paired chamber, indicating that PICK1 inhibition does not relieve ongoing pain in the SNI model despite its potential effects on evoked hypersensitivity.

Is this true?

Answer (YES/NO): YES